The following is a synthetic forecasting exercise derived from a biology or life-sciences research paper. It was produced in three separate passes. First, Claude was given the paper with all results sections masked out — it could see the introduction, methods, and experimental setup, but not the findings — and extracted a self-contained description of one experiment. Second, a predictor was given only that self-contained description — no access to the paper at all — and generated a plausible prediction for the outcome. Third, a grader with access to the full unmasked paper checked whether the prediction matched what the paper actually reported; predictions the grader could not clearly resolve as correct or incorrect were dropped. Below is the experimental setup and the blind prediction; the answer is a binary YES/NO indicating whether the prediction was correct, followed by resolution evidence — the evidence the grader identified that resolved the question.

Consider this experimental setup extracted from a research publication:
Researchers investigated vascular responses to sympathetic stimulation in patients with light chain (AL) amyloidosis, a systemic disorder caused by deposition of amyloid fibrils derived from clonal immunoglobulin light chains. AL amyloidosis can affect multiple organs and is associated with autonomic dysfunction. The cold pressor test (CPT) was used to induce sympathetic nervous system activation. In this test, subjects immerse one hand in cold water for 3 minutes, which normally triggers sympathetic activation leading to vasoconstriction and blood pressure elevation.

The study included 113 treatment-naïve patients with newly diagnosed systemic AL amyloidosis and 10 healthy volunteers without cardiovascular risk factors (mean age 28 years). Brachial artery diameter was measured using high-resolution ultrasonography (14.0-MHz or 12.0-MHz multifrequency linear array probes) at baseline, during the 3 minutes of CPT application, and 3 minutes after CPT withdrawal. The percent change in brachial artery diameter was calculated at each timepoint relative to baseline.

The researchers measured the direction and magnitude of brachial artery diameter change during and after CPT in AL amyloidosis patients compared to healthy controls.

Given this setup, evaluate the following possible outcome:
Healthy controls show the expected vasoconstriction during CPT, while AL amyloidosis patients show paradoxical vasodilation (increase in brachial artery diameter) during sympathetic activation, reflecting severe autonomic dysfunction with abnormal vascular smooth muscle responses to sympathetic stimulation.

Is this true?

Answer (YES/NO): YES